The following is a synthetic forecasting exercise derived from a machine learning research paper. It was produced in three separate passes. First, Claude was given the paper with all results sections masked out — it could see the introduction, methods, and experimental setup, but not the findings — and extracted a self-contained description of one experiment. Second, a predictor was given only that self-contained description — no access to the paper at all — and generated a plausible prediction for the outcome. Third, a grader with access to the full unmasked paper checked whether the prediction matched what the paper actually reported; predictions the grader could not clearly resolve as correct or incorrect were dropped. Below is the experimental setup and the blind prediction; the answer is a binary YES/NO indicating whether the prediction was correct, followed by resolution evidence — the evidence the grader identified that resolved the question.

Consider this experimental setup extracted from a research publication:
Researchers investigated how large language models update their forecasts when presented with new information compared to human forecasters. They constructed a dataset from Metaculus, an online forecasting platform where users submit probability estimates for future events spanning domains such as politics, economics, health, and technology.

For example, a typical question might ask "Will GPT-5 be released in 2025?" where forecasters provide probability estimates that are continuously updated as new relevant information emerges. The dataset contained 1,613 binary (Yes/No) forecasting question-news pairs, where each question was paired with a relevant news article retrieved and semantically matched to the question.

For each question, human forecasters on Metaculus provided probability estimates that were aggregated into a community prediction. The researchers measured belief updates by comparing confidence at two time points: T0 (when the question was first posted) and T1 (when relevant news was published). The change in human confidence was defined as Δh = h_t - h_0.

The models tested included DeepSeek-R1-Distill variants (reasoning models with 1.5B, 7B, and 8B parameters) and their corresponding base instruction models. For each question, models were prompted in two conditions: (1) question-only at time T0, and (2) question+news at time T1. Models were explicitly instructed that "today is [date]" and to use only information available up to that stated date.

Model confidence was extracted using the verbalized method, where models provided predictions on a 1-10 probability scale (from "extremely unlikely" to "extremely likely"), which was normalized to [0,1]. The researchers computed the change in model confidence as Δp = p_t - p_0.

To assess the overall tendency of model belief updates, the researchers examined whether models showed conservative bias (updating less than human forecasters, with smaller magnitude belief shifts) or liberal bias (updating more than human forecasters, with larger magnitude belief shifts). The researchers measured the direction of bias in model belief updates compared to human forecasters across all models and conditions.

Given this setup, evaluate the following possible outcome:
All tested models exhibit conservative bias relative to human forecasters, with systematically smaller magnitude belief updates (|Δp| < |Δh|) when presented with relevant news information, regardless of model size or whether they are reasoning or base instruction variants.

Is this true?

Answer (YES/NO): NO